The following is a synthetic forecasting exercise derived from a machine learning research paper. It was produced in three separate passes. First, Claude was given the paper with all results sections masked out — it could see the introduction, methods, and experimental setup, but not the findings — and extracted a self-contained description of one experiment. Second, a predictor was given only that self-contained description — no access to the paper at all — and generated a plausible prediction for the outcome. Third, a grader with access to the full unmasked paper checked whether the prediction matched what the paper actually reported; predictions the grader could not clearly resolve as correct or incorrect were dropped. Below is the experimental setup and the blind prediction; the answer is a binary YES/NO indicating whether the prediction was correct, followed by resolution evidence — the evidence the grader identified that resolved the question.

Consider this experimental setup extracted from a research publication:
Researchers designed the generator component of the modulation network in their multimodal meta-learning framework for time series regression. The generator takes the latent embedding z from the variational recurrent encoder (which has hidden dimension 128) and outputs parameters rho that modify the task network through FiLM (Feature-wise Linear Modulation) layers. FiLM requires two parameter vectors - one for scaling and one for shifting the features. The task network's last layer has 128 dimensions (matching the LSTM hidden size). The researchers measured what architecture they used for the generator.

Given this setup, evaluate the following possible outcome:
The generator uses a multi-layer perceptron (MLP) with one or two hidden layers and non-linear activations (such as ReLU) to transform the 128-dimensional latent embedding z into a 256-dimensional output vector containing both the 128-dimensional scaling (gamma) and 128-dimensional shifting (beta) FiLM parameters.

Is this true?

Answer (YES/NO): NO